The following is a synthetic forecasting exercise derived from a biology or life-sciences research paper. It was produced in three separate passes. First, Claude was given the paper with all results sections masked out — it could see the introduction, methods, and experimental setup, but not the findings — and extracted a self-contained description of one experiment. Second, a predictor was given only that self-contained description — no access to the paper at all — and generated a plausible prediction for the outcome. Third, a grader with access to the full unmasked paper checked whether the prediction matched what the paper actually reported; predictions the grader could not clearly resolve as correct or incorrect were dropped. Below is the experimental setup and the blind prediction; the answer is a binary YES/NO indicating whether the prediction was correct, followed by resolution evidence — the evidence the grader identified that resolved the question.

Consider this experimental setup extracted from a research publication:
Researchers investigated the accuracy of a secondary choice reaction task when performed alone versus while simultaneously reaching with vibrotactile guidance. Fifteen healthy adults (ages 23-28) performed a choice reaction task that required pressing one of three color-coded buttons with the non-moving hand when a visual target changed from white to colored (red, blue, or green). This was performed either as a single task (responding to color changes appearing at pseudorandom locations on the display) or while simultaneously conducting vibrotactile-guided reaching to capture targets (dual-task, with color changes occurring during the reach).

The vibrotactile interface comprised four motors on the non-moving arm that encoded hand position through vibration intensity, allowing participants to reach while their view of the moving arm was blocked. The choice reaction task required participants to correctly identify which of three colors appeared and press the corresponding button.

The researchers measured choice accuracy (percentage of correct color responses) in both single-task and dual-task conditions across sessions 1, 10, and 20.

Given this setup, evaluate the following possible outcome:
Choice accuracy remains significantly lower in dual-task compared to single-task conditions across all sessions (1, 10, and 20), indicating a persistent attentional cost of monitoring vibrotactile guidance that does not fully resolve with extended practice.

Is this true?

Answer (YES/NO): NO